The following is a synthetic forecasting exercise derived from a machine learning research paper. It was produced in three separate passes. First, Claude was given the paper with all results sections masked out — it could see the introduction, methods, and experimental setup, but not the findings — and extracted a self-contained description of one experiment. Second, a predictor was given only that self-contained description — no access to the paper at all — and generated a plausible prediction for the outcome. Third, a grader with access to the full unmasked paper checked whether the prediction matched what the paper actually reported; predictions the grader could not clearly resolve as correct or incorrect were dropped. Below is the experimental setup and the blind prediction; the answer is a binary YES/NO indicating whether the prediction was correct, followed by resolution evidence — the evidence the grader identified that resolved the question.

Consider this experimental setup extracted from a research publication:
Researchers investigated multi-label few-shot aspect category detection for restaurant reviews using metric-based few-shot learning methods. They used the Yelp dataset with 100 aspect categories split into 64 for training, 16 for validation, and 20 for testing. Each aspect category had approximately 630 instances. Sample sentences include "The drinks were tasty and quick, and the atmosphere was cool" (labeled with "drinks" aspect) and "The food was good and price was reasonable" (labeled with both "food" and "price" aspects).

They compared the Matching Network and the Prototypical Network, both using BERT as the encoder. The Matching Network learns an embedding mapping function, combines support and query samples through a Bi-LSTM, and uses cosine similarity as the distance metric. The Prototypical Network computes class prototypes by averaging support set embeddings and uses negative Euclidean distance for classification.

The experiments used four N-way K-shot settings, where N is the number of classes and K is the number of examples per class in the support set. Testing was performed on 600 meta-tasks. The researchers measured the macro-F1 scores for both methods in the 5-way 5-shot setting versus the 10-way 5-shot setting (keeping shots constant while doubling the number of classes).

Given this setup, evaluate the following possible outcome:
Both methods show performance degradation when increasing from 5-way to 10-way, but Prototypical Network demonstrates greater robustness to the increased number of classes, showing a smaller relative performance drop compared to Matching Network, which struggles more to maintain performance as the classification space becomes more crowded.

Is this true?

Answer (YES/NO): YES